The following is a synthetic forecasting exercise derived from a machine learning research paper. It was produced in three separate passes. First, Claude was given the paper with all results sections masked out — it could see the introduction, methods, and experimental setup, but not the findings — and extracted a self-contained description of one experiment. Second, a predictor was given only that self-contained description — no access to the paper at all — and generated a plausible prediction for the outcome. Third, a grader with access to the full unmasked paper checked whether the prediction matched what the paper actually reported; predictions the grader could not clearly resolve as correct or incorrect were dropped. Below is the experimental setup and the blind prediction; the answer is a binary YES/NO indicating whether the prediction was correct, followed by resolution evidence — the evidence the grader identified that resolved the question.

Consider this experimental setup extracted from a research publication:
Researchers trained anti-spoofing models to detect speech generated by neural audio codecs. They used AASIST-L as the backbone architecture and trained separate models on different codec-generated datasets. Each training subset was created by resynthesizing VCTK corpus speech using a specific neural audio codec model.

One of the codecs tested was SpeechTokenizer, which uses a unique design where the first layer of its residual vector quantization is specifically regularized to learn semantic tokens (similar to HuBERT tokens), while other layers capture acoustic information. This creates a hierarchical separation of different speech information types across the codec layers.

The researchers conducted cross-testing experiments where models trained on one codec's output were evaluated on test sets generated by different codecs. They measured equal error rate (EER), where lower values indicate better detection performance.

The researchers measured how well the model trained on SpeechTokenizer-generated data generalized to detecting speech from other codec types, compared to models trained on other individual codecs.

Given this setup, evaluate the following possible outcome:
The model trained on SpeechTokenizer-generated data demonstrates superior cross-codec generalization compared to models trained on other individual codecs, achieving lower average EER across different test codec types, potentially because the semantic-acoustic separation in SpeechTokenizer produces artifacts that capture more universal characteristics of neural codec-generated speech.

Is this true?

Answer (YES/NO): YES